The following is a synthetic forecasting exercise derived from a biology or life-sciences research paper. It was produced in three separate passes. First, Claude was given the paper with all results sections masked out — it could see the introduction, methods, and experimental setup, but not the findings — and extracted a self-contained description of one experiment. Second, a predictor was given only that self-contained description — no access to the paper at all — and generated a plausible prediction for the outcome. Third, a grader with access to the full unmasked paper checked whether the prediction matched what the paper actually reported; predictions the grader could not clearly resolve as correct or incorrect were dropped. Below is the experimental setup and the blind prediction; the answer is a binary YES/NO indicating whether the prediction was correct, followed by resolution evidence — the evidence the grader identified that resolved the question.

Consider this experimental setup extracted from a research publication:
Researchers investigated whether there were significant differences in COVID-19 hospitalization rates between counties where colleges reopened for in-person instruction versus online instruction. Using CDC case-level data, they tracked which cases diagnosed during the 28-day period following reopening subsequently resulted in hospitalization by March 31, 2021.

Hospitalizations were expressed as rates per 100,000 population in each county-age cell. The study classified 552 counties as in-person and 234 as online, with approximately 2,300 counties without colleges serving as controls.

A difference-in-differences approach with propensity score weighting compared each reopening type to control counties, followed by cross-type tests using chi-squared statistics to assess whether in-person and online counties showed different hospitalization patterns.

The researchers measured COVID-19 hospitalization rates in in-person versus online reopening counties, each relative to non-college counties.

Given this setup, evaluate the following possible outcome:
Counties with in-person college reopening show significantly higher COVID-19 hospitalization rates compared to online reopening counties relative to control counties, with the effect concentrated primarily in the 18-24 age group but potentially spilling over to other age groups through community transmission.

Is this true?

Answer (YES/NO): NO